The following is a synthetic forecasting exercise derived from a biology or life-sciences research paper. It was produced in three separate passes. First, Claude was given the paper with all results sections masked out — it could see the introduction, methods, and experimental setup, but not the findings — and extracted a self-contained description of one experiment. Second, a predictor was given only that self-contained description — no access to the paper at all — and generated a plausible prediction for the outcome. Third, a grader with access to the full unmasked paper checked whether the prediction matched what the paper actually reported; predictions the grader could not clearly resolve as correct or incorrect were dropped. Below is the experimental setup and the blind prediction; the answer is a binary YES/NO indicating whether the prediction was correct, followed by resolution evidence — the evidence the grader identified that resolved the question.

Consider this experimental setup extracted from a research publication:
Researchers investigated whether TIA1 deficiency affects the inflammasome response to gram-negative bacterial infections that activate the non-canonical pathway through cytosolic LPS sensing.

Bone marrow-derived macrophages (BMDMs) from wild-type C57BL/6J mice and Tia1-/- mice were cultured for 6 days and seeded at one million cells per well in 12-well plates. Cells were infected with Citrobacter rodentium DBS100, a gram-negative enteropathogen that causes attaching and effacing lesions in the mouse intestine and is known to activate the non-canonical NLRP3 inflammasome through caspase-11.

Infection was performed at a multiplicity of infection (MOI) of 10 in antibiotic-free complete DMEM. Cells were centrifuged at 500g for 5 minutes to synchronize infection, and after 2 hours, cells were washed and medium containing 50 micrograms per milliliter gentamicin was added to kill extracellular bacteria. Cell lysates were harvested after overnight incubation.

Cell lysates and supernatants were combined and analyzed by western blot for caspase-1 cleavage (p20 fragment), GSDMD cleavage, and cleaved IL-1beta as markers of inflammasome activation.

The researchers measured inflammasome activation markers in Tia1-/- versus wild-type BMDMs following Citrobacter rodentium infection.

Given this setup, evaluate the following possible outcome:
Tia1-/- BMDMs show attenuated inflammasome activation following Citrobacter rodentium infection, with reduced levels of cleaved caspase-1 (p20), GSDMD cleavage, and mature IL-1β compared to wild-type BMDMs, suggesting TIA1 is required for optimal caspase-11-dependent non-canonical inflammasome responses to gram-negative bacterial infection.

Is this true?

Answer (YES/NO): NO